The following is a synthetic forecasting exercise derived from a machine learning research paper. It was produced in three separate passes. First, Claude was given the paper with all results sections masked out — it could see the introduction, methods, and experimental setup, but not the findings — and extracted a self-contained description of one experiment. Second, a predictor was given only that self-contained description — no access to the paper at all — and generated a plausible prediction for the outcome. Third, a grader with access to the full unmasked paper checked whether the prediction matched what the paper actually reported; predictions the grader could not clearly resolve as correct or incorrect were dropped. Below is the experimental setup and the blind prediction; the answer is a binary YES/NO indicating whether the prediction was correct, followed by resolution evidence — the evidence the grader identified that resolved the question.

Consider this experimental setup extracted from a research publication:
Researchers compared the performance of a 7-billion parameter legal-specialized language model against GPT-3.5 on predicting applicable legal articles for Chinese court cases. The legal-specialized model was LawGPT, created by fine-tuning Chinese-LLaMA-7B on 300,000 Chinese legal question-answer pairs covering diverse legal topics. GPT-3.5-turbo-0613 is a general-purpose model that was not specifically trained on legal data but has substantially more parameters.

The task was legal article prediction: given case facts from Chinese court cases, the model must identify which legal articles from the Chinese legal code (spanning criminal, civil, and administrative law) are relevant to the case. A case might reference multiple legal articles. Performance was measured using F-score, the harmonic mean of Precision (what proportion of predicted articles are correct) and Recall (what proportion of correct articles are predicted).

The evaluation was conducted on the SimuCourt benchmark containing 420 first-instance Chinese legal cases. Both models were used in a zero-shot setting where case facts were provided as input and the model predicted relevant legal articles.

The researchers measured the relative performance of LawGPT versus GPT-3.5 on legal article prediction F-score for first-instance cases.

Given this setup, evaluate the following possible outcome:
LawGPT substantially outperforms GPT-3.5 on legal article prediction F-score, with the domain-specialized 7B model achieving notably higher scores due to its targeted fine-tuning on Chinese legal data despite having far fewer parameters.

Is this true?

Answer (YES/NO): NO